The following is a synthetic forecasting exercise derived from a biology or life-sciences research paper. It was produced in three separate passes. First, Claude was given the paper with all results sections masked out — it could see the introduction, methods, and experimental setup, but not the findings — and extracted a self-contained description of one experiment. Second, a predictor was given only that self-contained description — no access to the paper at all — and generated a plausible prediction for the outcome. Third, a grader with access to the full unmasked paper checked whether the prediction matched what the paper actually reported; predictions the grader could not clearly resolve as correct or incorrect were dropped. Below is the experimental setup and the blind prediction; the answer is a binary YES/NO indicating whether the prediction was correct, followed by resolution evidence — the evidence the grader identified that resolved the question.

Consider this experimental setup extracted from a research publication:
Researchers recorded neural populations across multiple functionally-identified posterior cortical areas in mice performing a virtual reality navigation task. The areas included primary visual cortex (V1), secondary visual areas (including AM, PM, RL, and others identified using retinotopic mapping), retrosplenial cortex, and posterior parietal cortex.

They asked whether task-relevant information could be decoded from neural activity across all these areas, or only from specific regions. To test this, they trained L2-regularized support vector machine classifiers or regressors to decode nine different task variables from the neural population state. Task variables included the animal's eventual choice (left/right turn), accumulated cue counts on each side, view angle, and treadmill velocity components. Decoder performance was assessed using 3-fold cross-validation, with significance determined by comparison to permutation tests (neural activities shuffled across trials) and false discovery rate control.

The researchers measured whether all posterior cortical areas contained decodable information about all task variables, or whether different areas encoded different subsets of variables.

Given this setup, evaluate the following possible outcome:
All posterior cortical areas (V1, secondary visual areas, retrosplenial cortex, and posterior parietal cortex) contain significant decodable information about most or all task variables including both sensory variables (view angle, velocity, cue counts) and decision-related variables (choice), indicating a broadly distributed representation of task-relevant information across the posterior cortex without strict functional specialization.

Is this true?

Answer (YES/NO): YES